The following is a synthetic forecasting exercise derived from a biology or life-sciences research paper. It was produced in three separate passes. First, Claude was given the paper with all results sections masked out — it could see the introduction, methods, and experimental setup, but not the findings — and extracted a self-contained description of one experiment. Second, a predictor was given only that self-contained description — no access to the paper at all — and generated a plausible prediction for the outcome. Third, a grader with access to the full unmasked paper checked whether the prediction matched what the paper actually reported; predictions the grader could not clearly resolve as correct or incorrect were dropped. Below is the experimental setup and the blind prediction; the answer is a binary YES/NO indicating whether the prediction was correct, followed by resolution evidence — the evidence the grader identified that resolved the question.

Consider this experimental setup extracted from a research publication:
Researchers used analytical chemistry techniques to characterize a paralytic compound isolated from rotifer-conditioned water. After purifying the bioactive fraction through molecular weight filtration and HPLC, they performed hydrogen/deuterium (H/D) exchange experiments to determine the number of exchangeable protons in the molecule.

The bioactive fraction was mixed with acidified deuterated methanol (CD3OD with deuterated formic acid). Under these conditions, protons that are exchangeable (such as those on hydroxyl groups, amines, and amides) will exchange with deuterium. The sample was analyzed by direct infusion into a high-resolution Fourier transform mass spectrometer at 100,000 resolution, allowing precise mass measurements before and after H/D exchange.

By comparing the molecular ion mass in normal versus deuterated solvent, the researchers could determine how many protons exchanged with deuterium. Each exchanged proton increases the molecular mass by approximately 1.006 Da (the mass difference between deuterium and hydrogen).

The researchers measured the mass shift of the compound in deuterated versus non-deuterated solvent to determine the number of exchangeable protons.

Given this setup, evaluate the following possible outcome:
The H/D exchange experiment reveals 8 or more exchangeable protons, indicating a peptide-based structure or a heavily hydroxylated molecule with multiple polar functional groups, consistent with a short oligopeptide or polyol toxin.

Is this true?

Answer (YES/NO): NO